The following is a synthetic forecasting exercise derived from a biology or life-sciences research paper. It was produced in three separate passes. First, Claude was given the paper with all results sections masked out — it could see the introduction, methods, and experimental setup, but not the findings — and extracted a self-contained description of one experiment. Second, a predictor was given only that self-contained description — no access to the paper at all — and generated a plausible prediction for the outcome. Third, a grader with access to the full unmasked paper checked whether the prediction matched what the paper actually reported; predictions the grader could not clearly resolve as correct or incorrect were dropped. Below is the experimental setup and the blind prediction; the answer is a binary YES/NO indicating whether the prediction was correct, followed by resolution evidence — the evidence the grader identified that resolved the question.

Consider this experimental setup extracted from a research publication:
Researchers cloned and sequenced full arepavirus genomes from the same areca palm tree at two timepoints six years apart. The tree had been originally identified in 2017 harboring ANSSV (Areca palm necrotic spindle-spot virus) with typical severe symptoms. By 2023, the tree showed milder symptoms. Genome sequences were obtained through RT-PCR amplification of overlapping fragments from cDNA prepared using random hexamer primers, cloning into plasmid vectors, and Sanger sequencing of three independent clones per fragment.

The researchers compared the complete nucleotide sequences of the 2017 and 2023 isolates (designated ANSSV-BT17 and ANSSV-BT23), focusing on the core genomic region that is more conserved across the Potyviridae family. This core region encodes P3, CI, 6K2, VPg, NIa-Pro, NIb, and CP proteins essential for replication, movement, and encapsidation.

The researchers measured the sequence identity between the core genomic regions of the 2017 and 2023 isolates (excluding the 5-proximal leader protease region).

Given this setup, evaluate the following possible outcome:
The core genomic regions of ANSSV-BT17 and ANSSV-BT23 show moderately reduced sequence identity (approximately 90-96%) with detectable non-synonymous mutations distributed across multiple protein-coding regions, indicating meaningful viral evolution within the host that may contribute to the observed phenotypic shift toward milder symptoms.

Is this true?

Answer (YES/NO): NO